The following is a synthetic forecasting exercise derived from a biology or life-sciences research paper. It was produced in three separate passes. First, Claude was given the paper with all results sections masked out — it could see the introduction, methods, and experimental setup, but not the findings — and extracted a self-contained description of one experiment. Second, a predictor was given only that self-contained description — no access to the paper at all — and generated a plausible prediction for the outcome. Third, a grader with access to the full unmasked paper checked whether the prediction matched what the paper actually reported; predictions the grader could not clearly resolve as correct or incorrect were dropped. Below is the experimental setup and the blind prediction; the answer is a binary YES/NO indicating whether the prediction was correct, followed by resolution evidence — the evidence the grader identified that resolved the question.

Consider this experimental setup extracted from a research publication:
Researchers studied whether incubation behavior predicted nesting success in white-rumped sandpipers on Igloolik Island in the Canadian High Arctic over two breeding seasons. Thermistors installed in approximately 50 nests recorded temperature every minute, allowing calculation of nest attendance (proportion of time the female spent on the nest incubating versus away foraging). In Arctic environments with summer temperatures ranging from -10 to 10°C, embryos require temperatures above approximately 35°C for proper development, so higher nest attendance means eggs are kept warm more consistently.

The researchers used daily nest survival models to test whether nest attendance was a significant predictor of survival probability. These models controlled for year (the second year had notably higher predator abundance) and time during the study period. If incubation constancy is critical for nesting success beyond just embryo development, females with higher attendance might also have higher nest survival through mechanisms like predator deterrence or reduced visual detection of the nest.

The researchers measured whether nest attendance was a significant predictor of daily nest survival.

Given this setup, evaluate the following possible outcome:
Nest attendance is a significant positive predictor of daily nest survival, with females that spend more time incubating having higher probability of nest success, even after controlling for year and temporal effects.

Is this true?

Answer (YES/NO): NO